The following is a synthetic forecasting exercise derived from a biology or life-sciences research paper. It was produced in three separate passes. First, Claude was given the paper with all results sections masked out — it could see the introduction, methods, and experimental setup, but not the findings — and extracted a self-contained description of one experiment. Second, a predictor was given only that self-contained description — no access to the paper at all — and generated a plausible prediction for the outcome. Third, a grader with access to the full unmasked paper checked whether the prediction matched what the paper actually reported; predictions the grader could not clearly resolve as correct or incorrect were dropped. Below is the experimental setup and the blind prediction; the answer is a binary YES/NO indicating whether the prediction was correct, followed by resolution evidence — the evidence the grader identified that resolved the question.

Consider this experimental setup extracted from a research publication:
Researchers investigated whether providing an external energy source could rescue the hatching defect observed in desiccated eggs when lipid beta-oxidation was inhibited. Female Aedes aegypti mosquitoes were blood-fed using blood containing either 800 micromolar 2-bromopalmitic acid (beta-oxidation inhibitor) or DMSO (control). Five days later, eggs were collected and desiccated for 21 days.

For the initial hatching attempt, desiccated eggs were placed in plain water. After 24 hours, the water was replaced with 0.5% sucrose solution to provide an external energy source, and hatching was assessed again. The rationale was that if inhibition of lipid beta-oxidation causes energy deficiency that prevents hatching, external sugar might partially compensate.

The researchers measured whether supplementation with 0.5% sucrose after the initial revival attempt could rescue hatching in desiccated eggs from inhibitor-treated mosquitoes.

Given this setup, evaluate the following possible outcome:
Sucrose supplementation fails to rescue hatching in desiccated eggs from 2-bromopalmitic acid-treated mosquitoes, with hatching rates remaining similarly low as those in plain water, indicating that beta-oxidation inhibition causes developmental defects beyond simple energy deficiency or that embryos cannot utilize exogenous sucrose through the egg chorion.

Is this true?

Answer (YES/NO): NO